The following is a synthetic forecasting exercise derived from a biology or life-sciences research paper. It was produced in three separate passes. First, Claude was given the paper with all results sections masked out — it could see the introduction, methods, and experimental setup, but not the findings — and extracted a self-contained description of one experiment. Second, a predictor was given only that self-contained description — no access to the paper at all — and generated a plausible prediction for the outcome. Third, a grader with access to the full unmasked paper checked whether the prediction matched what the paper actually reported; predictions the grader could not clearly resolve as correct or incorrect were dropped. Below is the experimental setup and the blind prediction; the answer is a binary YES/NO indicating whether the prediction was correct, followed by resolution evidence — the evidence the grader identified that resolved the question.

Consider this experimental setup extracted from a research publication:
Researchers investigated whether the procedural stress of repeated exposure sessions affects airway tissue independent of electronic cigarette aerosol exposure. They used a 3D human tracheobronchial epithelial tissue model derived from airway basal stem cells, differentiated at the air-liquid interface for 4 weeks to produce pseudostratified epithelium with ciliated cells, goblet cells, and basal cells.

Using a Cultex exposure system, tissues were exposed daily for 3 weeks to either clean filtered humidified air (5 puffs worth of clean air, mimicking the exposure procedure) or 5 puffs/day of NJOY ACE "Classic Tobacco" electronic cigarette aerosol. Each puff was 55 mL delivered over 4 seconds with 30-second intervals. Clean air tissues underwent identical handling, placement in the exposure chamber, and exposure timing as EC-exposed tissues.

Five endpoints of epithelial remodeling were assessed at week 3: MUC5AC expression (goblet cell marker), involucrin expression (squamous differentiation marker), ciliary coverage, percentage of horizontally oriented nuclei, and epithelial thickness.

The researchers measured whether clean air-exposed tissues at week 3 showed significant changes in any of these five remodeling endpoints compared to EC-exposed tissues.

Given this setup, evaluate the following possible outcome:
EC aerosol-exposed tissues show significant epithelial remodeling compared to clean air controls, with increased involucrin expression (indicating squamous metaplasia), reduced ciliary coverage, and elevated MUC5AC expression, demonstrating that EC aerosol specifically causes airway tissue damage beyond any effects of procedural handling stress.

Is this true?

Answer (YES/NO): NO